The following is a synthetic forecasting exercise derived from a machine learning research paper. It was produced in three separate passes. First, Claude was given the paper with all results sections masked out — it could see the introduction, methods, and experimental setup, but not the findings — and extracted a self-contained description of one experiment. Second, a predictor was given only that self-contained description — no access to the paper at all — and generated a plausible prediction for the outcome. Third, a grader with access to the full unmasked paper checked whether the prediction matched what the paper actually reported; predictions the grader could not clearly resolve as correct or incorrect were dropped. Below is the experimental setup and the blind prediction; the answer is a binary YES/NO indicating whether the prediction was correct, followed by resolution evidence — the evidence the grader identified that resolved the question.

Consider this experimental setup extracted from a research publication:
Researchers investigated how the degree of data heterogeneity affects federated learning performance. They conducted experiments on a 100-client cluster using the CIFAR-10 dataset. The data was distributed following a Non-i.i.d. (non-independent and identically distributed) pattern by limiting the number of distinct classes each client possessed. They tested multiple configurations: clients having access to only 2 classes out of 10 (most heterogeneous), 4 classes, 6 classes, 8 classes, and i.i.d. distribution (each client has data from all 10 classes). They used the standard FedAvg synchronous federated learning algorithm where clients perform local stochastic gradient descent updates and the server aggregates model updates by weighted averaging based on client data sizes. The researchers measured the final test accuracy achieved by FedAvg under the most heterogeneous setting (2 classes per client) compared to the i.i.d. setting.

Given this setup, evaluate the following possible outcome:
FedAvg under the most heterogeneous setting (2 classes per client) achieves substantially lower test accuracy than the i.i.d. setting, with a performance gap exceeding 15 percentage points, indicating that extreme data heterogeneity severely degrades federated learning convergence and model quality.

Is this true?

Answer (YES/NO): NO